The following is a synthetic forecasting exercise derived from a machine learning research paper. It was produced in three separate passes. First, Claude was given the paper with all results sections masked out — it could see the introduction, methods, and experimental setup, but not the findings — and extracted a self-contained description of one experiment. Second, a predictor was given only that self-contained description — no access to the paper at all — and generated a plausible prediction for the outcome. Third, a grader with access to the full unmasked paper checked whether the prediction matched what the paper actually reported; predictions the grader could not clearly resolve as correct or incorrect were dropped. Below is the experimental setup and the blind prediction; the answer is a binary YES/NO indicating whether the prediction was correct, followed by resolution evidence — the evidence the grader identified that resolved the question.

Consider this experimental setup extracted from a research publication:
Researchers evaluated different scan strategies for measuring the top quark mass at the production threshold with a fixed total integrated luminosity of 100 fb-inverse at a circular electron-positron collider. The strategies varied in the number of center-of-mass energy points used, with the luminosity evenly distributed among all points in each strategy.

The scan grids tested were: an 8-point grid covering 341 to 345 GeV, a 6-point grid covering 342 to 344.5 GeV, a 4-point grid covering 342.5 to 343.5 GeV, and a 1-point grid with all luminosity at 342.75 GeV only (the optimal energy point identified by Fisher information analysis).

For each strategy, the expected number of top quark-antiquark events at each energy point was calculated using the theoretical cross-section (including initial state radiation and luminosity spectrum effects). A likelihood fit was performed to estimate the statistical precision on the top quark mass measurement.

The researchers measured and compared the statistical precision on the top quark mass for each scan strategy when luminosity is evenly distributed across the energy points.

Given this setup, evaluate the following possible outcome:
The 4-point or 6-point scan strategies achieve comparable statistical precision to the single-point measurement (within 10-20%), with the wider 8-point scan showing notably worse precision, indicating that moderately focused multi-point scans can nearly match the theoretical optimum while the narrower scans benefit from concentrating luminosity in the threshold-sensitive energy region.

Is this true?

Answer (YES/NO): NO